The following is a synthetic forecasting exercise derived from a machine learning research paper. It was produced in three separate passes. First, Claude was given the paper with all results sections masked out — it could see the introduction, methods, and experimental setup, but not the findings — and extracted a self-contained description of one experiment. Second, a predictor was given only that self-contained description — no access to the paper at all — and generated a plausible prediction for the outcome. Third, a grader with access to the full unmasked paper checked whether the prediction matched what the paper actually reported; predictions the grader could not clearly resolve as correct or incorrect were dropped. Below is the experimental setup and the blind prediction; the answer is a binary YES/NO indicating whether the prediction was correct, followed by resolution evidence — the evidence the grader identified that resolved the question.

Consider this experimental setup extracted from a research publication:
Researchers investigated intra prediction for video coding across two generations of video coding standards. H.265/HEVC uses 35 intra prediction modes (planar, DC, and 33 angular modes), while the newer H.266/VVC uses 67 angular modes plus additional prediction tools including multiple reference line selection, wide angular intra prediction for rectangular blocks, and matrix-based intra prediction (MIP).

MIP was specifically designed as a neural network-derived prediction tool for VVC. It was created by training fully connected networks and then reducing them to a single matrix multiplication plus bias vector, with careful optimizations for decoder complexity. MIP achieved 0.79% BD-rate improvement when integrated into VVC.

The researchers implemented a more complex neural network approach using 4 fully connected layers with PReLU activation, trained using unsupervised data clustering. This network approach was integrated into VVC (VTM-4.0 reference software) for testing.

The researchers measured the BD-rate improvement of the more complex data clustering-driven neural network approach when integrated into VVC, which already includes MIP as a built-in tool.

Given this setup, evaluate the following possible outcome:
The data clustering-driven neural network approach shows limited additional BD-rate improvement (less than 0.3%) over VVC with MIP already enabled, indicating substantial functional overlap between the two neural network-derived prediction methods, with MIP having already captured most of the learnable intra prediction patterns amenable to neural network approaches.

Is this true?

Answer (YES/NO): NO